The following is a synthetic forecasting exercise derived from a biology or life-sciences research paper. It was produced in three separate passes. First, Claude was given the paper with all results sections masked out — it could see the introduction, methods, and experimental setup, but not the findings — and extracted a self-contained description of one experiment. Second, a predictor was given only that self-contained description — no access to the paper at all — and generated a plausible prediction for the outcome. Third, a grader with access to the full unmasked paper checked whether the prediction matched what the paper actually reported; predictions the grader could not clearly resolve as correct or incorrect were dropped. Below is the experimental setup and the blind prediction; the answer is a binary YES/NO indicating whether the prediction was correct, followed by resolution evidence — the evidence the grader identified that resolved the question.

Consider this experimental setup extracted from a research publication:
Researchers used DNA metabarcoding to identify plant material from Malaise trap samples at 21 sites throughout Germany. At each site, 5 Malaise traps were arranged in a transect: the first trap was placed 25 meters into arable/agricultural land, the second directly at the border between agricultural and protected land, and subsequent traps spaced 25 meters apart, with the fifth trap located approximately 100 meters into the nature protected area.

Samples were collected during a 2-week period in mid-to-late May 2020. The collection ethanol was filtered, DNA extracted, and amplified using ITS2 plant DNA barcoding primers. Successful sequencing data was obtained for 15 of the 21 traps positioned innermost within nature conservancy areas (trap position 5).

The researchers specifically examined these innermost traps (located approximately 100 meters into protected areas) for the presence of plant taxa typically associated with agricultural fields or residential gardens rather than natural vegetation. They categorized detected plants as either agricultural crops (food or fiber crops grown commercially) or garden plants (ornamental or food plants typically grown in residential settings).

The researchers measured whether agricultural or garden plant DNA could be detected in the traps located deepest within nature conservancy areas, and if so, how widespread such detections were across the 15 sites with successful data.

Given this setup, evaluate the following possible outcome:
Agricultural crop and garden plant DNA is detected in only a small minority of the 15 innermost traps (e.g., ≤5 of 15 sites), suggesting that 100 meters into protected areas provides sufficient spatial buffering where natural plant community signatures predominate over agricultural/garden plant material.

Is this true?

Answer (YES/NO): NO